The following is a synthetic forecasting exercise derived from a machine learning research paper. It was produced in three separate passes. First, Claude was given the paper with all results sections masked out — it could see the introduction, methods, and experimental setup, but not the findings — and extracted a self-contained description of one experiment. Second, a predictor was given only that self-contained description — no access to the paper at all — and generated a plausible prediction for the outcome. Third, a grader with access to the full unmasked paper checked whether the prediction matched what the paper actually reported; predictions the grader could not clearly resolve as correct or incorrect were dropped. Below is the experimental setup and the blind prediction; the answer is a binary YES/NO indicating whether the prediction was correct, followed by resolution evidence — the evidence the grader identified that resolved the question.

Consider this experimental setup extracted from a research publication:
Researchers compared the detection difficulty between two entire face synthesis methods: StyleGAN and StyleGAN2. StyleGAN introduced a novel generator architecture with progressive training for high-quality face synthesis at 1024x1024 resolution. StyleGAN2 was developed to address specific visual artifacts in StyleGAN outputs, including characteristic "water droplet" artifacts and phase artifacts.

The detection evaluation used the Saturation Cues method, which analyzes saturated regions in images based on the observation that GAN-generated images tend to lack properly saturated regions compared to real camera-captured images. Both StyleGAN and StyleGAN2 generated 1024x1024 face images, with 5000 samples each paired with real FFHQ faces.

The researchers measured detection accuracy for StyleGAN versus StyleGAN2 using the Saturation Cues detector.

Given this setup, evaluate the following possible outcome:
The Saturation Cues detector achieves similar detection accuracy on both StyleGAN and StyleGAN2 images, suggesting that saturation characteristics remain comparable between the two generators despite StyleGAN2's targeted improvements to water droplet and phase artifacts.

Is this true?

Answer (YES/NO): NO